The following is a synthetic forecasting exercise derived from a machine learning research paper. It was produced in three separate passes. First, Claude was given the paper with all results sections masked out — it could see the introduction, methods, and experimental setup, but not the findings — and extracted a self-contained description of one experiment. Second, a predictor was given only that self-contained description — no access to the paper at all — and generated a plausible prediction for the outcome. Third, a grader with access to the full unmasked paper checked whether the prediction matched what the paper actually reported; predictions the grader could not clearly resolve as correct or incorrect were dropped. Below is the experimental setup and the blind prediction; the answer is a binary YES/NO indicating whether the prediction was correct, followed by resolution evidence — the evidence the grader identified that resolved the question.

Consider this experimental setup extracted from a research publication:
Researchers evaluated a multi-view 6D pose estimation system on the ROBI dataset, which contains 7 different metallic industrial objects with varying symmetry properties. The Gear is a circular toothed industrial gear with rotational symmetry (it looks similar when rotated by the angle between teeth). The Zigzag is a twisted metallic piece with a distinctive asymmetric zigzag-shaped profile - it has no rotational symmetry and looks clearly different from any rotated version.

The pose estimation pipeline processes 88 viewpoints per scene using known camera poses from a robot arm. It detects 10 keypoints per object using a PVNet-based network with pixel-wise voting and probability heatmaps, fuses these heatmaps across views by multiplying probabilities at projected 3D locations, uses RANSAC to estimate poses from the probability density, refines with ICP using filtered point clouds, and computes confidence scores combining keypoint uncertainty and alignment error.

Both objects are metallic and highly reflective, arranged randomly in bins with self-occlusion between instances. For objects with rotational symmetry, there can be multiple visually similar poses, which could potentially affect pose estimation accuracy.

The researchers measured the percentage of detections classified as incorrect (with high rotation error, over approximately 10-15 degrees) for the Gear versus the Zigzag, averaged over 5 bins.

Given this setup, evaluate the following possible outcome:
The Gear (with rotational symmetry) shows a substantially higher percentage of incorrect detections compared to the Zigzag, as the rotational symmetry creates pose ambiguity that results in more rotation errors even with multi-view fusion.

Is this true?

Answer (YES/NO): YES